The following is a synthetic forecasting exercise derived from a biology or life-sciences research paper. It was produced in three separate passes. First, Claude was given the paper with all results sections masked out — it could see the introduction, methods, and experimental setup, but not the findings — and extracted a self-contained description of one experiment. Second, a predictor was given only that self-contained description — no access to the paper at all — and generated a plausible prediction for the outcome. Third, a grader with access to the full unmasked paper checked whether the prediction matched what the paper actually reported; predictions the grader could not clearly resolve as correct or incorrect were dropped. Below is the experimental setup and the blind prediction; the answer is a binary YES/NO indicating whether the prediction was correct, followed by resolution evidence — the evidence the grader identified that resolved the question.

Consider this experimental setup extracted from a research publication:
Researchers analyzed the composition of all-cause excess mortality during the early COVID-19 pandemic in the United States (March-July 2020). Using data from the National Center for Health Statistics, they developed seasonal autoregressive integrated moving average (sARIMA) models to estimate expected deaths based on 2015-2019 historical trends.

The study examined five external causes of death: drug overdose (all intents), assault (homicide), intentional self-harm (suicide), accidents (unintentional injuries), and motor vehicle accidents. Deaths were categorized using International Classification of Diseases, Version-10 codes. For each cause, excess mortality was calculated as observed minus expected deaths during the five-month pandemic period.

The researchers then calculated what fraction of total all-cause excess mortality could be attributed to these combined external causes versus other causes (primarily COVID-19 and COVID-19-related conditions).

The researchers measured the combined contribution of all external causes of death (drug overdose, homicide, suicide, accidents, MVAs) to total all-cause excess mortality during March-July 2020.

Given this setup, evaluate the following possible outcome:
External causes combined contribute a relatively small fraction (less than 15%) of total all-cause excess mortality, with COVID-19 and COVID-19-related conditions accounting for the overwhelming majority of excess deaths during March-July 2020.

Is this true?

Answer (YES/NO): YES